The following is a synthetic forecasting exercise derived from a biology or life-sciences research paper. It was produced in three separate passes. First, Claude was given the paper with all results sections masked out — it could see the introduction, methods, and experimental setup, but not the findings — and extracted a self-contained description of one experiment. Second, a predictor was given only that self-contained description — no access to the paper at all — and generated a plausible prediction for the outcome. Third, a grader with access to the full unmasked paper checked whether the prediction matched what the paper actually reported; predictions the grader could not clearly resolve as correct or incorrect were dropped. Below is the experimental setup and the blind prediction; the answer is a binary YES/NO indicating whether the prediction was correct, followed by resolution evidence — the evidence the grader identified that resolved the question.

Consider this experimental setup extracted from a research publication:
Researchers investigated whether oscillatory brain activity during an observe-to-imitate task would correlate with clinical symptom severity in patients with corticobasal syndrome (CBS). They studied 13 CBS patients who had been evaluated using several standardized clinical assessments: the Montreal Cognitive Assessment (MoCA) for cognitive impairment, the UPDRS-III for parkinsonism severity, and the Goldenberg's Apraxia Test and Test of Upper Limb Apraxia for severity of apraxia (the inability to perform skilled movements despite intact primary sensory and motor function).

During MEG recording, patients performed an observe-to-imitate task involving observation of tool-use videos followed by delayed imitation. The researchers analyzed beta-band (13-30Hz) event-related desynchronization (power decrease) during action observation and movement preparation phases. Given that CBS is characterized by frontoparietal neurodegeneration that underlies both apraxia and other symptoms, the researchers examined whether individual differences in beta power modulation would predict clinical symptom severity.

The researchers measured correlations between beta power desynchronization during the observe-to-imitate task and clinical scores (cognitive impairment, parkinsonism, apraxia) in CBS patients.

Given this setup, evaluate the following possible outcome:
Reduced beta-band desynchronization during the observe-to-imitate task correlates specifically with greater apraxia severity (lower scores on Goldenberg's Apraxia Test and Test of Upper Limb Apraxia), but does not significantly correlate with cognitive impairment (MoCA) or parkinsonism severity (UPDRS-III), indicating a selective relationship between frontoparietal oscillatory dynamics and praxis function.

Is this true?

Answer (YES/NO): NO